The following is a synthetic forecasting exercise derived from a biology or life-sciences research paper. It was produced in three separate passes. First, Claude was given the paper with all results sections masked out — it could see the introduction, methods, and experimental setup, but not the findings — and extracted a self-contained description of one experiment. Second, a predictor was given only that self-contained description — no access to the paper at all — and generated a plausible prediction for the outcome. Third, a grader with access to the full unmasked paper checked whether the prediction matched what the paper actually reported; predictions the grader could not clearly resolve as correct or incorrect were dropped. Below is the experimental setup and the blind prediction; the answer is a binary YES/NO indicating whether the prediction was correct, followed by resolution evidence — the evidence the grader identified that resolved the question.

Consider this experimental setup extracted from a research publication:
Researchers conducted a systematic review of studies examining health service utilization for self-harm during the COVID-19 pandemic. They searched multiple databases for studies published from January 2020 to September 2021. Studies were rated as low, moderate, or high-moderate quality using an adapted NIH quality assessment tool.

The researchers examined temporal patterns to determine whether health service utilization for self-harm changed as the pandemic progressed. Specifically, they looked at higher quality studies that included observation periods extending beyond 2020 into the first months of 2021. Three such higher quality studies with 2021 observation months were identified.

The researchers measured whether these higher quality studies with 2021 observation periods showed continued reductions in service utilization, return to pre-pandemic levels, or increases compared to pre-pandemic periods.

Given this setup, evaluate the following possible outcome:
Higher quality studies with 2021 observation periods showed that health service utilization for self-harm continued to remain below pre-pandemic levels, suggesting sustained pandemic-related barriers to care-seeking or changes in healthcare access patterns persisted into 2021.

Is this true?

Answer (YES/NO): NO